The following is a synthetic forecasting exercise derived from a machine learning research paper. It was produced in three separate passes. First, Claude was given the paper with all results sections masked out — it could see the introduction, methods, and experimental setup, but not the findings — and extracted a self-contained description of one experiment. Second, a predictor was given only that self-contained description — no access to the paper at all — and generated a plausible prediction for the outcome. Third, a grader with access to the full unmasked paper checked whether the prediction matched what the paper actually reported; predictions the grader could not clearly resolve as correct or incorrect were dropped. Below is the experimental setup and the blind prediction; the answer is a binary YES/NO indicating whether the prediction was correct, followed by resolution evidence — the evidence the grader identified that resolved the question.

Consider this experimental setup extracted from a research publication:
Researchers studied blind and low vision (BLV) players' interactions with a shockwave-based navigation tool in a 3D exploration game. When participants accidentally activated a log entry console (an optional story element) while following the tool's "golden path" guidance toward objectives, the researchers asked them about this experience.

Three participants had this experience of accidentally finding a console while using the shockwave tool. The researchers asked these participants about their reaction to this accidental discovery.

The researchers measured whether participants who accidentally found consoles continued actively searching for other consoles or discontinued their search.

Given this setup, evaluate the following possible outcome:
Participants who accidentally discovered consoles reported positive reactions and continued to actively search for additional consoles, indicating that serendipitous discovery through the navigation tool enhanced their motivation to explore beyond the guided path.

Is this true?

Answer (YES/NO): NO